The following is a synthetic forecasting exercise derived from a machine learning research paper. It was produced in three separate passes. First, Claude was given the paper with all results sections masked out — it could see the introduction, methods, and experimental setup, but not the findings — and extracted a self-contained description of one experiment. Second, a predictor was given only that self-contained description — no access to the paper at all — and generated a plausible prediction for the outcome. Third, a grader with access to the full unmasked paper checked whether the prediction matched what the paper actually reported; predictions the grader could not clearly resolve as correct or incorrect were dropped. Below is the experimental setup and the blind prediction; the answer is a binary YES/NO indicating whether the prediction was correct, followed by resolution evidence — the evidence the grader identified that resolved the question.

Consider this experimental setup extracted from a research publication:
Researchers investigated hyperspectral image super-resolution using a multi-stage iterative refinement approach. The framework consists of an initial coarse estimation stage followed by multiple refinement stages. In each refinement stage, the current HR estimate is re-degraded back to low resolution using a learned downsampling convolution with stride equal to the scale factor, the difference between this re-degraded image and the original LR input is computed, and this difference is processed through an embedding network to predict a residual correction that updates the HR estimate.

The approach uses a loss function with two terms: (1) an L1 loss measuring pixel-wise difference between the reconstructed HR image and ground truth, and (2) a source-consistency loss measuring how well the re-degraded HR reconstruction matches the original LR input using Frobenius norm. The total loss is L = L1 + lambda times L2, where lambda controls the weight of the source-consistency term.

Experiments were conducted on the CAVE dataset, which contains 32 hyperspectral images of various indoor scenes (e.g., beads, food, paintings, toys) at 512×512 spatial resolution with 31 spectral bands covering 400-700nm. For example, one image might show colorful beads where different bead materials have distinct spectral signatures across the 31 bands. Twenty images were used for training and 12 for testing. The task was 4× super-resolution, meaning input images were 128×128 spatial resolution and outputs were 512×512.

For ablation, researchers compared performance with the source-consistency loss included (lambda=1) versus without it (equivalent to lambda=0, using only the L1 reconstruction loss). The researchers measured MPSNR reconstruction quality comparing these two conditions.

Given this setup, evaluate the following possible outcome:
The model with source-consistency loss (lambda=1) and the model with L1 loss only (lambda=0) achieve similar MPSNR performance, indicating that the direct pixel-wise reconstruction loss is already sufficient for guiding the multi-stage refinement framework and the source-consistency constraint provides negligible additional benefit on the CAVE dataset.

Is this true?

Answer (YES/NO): NO